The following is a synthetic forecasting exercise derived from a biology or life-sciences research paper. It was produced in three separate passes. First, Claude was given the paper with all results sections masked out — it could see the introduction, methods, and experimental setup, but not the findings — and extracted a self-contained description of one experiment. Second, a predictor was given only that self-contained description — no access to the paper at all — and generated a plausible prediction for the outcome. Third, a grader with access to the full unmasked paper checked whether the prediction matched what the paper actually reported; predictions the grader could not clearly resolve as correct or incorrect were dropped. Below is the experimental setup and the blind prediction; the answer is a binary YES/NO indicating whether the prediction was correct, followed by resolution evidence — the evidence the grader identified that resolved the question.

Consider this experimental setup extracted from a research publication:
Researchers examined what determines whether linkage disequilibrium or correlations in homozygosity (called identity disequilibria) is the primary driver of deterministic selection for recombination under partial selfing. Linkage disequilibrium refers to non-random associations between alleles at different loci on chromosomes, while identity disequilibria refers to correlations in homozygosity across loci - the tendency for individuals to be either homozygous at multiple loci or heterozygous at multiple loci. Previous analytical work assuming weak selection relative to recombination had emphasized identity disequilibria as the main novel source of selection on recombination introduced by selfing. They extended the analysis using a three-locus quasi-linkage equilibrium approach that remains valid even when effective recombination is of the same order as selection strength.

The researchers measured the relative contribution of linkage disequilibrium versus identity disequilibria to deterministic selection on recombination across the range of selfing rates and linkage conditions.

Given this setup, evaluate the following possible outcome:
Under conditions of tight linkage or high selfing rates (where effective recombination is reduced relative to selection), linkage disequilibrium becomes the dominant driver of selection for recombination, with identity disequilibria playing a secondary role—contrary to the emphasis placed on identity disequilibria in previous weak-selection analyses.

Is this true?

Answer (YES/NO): YES